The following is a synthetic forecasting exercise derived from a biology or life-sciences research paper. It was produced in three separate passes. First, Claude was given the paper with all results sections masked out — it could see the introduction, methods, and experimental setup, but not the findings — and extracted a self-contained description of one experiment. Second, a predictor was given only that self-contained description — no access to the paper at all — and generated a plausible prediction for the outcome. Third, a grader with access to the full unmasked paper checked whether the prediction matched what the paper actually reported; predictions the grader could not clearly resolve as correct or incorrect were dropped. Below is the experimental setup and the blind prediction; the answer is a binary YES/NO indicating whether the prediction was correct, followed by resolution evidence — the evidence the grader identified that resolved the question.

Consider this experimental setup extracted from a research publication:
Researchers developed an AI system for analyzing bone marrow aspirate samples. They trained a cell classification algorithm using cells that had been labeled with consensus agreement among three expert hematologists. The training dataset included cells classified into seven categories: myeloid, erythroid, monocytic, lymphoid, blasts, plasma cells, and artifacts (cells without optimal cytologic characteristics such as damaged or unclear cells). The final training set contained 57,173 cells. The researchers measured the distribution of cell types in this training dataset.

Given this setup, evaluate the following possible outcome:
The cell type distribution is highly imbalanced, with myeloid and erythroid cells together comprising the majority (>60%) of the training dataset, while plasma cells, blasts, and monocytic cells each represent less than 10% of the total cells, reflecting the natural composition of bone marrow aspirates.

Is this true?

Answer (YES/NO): NO